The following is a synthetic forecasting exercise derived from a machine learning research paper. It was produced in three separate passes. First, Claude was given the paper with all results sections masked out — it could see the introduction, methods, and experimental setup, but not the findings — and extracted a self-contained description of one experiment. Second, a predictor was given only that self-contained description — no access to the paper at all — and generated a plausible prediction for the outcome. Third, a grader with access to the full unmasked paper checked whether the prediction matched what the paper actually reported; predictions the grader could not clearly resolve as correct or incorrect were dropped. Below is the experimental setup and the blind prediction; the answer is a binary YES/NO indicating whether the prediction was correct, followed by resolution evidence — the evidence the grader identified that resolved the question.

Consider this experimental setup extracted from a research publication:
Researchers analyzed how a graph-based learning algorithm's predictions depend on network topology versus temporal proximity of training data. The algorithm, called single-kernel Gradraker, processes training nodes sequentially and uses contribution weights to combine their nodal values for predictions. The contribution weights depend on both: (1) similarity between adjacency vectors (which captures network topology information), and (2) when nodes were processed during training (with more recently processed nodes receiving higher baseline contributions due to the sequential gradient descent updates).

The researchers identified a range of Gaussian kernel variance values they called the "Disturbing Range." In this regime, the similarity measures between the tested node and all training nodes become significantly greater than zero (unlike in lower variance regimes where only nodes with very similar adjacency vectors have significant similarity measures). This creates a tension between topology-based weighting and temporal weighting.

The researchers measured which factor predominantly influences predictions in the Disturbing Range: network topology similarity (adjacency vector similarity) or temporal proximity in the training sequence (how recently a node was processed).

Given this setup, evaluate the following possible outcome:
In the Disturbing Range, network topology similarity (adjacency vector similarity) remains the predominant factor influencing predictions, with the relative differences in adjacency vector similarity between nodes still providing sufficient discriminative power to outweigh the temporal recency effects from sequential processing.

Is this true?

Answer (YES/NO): NO